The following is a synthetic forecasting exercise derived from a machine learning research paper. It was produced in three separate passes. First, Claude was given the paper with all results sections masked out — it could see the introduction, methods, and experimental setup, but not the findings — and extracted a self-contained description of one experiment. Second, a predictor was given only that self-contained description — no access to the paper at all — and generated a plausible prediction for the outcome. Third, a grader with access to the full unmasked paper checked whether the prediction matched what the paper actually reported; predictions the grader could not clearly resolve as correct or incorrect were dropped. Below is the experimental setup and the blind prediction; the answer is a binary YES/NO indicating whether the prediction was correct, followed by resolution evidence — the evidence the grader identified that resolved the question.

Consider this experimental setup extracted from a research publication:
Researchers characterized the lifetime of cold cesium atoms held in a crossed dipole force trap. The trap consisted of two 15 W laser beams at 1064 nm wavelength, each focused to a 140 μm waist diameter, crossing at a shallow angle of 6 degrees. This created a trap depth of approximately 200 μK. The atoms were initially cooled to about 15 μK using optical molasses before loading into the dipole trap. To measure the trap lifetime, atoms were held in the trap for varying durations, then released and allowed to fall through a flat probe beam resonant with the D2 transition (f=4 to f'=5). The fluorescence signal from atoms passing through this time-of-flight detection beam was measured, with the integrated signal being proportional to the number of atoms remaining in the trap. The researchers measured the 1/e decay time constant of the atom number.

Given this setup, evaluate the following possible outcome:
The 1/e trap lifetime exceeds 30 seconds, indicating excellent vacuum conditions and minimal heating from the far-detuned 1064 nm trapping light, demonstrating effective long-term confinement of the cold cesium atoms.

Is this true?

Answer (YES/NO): NO